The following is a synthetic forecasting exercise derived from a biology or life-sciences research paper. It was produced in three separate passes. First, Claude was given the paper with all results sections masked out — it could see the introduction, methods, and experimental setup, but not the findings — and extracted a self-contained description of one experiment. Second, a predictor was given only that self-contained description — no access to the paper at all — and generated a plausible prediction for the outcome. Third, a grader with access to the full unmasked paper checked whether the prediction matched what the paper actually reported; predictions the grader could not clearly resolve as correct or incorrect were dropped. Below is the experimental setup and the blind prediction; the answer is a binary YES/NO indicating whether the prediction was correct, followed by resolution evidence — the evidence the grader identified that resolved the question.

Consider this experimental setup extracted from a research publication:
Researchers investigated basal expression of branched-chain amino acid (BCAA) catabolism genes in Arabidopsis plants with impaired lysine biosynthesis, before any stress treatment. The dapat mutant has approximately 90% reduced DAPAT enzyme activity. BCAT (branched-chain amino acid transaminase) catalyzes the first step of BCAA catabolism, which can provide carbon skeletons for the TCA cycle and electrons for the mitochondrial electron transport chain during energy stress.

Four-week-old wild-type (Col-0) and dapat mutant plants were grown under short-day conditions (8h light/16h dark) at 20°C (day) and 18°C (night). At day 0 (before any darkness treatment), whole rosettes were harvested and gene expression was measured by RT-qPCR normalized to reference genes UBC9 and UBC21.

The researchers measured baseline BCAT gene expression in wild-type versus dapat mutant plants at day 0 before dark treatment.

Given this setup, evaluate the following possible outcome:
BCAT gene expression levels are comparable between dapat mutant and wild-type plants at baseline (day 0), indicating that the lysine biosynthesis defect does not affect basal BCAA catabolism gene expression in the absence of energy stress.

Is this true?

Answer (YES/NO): NO